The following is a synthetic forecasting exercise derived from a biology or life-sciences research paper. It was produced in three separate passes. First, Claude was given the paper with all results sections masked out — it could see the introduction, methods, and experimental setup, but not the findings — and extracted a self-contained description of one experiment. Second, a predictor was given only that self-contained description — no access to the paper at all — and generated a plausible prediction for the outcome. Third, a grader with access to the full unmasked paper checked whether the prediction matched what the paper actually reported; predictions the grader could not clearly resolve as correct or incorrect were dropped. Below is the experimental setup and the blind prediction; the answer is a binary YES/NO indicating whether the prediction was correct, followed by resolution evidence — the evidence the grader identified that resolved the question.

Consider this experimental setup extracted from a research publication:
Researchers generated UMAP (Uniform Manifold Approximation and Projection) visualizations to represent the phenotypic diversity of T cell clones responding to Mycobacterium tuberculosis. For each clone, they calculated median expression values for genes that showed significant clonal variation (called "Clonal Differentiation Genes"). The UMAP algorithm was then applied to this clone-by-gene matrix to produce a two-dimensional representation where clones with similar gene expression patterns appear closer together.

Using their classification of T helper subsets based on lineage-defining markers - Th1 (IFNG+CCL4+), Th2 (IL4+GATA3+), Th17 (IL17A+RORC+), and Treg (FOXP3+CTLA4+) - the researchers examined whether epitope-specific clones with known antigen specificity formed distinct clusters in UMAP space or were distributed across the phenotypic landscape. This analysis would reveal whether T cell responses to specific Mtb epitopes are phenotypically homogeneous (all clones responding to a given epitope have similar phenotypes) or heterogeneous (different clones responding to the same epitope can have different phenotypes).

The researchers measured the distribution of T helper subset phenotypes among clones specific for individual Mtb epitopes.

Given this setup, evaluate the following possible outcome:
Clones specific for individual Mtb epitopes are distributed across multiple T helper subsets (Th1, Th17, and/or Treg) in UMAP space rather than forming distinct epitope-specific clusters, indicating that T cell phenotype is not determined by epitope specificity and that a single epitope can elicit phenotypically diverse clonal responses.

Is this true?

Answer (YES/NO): NO